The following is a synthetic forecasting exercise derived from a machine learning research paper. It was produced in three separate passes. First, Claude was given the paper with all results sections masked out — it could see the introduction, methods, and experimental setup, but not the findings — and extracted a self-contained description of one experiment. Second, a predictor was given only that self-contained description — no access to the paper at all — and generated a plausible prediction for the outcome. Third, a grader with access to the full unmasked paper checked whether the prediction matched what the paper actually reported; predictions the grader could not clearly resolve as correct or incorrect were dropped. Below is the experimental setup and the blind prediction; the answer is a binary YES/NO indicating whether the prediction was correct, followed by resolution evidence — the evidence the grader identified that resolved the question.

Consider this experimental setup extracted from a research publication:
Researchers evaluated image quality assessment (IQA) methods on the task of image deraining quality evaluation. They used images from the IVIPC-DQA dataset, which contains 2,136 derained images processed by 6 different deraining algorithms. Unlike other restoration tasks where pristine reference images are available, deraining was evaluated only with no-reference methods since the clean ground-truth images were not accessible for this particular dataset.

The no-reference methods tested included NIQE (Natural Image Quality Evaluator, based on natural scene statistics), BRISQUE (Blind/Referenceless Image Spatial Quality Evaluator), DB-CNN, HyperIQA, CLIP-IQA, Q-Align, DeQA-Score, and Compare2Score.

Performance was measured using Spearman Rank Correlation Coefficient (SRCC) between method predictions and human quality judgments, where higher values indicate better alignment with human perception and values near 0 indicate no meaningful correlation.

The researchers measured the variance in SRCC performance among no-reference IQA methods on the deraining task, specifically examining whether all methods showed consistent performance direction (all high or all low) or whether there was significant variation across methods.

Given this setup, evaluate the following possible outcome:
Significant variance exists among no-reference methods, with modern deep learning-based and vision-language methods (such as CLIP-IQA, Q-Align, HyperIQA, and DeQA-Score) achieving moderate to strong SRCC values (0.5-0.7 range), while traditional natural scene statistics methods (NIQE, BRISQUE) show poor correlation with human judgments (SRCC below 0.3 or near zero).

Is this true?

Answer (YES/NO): NO